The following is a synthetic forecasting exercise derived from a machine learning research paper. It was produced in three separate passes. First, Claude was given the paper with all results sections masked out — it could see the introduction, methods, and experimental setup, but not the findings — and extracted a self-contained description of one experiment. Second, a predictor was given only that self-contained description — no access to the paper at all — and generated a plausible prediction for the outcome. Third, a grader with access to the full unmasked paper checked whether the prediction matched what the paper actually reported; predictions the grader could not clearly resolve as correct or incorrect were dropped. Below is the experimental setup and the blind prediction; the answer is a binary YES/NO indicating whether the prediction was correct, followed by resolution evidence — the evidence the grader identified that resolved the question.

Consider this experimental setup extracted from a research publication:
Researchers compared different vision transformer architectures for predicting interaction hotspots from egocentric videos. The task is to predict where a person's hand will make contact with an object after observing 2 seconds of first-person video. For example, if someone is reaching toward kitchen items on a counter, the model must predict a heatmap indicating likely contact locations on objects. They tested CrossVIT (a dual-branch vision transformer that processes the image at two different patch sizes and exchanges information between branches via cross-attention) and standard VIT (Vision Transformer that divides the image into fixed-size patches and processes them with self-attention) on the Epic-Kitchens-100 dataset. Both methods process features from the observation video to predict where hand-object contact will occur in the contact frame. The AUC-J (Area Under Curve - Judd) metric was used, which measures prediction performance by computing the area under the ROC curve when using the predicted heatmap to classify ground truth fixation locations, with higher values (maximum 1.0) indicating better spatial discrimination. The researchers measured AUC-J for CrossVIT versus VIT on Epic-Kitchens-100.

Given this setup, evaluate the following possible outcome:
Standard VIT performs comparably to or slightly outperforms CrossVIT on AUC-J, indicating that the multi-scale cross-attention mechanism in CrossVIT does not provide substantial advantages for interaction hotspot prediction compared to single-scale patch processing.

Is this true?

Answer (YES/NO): YES